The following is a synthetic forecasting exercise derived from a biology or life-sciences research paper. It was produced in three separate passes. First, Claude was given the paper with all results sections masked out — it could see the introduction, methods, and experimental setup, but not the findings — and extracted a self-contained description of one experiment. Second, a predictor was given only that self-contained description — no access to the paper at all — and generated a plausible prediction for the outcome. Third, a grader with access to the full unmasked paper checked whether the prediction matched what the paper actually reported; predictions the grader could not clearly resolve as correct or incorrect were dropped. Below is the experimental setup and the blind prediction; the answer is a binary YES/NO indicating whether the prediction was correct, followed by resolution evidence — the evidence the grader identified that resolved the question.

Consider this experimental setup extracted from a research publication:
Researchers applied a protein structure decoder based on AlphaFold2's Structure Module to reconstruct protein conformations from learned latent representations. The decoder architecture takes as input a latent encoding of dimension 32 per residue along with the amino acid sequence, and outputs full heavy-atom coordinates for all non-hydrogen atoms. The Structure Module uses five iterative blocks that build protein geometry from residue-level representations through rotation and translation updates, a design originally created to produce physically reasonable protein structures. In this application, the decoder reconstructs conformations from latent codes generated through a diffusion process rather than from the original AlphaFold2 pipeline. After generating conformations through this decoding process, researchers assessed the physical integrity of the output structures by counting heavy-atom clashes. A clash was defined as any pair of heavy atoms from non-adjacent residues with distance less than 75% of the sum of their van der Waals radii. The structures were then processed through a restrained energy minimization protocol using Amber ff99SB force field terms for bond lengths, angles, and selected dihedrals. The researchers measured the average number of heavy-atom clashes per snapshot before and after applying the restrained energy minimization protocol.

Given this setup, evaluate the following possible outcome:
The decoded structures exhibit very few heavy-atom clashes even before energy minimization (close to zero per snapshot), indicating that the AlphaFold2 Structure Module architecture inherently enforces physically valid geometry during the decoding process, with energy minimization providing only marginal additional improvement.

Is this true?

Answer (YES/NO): NO